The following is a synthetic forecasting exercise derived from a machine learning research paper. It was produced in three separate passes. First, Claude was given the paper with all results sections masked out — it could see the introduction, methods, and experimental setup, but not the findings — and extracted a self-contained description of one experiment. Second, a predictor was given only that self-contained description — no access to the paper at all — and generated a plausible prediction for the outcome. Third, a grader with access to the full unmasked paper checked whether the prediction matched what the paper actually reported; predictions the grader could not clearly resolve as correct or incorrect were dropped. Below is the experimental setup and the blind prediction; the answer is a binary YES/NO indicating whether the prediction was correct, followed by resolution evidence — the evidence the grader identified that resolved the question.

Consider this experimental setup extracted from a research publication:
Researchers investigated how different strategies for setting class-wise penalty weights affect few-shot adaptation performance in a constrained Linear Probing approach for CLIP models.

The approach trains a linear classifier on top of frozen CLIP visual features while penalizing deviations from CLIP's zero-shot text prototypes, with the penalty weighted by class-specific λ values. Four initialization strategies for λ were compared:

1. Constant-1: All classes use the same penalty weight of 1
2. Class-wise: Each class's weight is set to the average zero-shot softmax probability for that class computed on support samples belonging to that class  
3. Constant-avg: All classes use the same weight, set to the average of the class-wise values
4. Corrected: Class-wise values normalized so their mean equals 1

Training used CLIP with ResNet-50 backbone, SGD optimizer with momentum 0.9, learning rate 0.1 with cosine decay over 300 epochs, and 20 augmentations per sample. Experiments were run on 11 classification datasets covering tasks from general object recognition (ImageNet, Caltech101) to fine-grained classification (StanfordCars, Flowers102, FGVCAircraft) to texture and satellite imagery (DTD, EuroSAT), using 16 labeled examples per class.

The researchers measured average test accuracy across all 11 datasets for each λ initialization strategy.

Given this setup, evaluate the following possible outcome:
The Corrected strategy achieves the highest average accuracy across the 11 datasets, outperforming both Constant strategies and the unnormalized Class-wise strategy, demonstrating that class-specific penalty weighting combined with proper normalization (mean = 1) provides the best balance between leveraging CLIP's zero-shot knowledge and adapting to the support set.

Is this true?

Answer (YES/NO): NO